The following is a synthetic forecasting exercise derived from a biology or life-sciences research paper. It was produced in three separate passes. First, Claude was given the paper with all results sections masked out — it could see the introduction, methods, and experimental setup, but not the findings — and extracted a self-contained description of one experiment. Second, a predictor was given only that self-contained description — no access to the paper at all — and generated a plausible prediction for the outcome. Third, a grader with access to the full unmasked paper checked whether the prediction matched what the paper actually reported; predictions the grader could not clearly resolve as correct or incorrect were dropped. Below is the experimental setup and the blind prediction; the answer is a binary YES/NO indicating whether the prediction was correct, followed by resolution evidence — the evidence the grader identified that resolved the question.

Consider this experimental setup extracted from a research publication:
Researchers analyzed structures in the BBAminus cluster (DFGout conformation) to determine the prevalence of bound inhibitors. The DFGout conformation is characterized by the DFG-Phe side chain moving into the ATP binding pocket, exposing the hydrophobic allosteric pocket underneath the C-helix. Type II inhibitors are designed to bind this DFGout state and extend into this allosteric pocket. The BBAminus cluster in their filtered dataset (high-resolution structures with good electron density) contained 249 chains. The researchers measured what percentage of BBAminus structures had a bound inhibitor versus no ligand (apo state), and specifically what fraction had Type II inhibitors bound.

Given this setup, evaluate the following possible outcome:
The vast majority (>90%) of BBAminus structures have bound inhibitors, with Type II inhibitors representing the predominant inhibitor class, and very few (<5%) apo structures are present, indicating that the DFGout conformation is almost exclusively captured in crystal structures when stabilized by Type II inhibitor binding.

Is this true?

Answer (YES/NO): YES